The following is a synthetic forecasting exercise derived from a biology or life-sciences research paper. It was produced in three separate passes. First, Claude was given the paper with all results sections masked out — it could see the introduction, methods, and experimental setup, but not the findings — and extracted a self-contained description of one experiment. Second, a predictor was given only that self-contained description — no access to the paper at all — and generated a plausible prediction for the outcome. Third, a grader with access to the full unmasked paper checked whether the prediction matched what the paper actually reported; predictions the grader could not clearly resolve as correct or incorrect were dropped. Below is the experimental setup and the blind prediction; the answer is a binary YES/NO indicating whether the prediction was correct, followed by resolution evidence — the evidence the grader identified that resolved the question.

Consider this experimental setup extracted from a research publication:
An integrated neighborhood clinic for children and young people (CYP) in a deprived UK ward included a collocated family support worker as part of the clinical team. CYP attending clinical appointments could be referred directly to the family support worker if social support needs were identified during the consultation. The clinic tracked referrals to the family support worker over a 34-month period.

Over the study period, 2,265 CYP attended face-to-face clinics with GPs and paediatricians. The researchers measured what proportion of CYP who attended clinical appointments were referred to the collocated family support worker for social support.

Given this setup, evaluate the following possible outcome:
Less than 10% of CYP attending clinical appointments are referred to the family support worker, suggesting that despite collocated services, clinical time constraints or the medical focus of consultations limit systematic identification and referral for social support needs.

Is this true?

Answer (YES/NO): NO